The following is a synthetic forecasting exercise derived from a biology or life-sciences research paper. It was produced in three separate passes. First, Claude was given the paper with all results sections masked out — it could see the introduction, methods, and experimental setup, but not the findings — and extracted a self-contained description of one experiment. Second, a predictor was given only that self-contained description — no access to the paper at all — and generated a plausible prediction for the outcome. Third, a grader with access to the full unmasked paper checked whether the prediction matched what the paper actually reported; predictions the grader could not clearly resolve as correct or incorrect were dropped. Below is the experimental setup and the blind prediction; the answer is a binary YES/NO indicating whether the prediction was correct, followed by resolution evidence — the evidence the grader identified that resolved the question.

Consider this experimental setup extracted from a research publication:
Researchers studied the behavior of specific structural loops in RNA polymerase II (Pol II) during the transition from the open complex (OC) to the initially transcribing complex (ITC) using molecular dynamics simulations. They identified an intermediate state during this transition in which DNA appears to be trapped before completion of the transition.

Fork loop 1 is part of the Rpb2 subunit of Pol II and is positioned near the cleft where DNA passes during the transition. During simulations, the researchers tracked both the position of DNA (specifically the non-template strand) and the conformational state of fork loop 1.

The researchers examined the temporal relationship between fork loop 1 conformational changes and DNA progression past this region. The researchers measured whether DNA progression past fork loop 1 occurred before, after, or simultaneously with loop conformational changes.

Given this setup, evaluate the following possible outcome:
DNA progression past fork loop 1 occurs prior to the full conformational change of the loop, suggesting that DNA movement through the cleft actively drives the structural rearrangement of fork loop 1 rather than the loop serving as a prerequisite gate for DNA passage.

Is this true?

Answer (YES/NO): NO